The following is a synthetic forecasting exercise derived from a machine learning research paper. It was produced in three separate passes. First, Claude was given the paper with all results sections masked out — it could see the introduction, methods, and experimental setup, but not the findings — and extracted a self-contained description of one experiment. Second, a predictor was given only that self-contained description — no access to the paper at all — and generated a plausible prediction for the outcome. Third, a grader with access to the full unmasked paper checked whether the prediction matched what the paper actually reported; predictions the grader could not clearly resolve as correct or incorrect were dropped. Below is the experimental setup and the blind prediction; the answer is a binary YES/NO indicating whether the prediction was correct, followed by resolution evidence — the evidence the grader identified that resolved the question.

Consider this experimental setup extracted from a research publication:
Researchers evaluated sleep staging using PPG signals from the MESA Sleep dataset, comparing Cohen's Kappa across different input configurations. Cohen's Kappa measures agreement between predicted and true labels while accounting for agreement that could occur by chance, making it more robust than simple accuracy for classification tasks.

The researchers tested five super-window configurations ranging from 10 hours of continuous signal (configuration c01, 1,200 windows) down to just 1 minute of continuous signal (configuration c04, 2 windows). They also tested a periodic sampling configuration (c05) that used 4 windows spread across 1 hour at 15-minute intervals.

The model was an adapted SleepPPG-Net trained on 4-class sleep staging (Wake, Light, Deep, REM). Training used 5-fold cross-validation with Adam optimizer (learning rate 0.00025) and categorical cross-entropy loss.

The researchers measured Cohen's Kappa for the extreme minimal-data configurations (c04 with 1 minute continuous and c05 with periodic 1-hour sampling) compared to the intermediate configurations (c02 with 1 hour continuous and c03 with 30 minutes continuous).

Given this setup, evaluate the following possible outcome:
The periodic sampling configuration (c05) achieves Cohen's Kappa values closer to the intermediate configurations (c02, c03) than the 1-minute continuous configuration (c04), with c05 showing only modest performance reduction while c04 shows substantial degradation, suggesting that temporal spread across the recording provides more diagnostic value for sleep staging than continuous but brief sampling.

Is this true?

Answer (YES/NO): NO